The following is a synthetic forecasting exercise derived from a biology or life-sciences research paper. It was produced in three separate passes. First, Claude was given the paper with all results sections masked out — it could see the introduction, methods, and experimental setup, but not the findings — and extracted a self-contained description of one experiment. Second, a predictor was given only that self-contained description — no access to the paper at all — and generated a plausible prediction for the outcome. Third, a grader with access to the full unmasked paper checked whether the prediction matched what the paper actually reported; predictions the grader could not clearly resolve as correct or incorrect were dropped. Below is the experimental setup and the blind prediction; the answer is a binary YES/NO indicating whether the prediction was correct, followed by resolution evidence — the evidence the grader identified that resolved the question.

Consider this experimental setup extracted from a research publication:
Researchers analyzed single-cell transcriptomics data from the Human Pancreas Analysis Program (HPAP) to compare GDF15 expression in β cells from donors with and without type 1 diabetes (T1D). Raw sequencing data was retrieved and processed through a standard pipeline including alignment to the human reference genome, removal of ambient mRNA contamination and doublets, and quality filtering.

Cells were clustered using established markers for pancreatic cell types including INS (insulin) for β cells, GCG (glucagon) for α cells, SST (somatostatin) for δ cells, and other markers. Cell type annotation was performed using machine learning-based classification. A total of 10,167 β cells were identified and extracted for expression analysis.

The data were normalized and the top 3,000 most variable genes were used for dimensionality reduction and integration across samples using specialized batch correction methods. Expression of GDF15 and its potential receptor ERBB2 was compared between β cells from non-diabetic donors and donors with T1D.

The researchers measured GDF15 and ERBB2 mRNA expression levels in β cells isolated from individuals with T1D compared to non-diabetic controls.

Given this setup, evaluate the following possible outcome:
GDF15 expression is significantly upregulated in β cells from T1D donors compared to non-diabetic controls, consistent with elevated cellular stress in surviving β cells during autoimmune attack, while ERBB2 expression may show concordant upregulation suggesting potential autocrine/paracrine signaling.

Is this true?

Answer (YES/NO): NO